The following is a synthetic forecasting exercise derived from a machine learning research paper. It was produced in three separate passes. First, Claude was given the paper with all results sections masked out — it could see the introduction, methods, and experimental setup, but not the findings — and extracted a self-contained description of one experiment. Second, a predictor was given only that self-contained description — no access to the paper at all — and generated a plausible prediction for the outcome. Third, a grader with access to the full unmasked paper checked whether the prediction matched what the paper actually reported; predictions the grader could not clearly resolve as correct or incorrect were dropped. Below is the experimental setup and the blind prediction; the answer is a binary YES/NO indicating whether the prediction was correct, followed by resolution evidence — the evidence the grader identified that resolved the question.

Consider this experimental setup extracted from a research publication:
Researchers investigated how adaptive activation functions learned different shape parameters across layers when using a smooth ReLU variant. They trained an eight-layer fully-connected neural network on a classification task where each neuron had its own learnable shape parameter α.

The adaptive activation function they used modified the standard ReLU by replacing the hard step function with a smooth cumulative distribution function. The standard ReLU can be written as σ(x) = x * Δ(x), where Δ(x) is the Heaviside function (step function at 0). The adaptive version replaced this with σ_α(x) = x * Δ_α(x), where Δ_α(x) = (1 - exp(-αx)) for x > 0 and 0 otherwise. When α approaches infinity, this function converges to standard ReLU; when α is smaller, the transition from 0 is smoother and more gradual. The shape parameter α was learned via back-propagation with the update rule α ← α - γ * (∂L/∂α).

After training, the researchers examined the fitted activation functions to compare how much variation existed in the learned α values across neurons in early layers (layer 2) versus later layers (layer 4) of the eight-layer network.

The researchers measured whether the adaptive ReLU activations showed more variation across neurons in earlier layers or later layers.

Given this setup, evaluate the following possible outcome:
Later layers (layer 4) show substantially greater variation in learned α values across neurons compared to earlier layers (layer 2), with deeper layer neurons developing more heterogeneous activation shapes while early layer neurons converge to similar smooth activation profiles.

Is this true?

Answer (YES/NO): NO